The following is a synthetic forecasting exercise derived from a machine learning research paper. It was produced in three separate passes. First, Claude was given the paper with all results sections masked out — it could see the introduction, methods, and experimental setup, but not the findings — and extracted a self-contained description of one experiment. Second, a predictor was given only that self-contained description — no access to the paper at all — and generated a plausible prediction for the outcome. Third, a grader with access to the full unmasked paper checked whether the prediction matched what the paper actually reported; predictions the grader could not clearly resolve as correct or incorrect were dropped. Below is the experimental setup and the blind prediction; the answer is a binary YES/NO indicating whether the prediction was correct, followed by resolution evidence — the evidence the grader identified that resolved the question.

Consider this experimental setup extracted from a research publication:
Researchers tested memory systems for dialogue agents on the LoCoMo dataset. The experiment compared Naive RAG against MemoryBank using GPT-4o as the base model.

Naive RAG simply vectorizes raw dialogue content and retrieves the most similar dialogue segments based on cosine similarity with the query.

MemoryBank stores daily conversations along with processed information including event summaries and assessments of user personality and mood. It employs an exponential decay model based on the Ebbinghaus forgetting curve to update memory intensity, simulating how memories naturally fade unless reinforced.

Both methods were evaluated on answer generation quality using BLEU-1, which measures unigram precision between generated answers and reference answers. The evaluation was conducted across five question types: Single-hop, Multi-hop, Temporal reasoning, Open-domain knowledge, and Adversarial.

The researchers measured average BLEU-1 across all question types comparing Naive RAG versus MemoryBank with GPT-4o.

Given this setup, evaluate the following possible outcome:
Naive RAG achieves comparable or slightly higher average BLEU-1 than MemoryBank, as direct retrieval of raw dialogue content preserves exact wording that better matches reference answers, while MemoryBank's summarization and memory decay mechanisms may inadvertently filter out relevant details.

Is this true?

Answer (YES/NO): YES